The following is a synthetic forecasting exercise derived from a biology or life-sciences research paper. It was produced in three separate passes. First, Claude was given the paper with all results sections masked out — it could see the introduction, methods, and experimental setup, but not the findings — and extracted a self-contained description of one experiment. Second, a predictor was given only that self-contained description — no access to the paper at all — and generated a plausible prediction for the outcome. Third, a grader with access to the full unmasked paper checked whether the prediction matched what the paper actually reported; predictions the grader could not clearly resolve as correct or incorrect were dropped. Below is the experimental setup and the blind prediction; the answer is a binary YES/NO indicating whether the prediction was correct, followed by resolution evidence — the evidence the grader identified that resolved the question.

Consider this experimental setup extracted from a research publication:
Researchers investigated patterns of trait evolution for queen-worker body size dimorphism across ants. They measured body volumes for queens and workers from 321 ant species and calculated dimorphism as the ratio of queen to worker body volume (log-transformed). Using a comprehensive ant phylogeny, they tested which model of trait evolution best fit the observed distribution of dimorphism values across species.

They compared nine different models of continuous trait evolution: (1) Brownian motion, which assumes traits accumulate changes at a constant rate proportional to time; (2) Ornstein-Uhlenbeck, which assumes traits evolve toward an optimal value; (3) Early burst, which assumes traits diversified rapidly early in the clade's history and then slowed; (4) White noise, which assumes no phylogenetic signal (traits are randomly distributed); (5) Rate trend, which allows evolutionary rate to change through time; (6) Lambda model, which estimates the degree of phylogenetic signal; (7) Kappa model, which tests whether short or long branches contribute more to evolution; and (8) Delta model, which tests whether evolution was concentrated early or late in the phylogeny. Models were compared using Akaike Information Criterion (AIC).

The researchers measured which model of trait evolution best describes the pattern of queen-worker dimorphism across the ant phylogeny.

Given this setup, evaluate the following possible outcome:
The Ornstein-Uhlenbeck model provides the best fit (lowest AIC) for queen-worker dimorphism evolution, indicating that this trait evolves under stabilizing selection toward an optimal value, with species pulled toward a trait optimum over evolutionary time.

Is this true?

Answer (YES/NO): NO